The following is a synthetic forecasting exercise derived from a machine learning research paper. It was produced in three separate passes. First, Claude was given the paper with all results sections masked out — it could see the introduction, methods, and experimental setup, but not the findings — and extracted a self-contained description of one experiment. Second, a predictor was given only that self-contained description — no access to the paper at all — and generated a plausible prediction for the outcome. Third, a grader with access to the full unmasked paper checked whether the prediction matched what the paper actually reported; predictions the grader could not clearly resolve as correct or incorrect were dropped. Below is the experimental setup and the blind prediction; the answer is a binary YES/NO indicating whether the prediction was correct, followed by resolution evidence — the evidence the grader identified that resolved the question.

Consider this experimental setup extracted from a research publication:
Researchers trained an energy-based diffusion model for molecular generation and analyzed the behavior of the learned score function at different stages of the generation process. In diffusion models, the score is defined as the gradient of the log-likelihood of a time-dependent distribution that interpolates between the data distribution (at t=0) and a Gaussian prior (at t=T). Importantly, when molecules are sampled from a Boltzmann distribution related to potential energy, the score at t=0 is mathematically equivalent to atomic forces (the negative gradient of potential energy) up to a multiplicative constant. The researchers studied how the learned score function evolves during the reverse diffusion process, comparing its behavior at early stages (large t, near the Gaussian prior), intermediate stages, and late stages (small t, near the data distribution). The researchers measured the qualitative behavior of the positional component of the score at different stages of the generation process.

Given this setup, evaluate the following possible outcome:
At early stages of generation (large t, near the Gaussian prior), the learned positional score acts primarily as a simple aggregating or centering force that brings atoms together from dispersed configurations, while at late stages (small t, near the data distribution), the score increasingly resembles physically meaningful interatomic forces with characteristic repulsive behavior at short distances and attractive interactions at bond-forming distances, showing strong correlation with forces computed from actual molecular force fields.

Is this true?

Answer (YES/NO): NO